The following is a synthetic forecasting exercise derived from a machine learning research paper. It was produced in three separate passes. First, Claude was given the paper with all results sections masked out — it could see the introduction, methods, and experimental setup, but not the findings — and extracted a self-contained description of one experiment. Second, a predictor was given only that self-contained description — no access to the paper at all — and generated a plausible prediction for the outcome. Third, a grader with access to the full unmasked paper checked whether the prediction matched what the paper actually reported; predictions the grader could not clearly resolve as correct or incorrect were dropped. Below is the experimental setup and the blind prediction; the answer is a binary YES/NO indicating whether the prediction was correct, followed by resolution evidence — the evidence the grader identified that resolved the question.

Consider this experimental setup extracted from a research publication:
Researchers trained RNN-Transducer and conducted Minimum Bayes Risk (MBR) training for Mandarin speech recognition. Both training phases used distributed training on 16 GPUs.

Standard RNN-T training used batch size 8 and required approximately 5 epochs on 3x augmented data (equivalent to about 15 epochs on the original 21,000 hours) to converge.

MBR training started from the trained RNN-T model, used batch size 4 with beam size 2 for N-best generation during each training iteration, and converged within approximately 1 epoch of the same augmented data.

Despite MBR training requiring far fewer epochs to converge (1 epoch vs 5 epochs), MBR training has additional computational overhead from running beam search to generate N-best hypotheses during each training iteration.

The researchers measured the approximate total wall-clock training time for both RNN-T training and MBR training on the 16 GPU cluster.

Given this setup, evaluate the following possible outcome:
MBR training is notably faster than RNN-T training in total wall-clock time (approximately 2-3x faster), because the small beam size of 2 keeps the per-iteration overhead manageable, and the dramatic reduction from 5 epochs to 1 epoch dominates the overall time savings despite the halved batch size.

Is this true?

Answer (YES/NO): NO